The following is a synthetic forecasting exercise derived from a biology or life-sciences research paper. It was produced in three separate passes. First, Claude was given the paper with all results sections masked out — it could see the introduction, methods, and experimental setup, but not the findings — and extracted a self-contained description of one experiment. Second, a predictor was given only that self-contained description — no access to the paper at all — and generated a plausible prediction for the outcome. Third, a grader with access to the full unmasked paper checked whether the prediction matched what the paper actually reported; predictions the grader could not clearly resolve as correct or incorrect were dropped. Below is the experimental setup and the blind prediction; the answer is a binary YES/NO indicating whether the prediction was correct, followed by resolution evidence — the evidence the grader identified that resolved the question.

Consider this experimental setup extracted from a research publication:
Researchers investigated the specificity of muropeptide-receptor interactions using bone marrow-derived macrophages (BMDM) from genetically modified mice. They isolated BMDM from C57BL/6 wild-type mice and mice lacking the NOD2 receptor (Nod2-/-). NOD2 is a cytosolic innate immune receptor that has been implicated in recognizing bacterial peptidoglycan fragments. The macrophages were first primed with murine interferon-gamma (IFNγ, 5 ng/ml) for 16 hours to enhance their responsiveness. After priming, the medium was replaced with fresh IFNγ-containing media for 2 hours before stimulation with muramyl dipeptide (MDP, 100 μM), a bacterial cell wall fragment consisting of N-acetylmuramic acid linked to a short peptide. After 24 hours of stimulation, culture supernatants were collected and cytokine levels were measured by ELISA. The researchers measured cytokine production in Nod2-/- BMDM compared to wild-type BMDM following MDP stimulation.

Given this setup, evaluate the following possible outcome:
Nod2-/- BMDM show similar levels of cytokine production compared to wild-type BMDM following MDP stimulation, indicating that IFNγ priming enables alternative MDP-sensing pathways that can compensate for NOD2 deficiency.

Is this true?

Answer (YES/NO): NO